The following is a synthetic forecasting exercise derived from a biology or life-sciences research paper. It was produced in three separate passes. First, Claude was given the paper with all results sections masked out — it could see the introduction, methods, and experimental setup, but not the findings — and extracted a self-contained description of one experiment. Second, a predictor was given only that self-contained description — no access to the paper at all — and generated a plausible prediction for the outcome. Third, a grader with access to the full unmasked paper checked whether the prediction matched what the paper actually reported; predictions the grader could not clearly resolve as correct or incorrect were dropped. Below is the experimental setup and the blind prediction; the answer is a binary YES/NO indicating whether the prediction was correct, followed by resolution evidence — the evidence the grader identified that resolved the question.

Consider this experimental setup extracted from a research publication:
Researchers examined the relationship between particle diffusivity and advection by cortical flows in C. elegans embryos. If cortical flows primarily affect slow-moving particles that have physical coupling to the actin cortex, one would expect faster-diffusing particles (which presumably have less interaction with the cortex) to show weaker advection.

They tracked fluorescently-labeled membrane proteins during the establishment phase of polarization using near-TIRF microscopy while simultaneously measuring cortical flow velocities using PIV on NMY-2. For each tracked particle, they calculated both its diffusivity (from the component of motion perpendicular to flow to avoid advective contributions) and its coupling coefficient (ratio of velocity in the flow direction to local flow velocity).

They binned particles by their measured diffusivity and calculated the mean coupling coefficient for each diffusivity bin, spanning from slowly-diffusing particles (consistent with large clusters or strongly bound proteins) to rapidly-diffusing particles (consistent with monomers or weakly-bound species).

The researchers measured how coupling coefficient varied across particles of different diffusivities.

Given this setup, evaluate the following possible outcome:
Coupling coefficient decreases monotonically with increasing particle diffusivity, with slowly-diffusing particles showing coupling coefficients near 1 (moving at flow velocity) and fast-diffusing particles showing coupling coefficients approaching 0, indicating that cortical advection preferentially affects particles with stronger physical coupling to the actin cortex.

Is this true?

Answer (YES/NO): NO